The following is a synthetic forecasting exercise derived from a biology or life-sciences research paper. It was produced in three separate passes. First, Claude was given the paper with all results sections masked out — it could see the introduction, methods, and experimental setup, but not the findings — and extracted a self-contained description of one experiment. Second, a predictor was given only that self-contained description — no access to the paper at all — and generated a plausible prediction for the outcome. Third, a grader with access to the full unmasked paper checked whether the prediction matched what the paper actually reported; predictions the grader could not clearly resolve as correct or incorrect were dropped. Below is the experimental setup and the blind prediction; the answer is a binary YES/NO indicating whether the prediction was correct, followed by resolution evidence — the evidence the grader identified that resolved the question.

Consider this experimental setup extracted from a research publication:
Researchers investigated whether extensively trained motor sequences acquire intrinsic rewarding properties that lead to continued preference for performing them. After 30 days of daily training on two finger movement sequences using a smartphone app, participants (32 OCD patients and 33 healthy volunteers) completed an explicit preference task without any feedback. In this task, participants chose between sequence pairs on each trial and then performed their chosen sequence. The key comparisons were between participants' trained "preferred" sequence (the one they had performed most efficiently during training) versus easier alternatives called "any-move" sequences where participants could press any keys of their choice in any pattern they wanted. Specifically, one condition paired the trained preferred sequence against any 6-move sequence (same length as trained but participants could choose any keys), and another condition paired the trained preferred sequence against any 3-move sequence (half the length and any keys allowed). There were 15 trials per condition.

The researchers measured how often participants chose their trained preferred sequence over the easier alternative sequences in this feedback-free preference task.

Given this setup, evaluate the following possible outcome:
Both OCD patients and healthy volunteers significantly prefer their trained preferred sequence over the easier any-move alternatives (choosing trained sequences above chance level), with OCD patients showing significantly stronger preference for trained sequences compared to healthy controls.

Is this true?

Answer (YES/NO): NO